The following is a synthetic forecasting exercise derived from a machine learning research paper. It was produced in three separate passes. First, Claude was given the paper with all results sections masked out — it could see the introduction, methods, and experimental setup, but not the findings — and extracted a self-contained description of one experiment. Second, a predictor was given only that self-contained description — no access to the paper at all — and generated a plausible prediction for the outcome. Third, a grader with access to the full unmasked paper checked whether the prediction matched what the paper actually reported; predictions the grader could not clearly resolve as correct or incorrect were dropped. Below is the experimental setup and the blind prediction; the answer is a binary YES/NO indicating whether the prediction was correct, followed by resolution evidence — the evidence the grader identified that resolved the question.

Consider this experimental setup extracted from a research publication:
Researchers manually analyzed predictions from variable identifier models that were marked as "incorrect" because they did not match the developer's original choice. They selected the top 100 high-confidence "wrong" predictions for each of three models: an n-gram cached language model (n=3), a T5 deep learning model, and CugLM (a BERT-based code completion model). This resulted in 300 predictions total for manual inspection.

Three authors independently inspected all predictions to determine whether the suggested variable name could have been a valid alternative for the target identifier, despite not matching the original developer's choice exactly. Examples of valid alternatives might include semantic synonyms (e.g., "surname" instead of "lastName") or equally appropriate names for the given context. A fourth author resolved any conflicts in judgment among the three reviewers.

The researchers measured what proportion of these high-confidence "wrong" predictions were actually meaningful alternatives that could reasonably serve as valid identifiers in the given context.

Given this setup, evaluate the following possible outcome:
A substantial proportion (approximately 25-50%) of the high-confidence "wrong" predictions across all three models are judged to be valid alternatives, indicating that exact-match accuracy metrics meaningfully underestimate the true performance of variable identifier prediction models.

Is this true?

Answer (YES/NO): NO